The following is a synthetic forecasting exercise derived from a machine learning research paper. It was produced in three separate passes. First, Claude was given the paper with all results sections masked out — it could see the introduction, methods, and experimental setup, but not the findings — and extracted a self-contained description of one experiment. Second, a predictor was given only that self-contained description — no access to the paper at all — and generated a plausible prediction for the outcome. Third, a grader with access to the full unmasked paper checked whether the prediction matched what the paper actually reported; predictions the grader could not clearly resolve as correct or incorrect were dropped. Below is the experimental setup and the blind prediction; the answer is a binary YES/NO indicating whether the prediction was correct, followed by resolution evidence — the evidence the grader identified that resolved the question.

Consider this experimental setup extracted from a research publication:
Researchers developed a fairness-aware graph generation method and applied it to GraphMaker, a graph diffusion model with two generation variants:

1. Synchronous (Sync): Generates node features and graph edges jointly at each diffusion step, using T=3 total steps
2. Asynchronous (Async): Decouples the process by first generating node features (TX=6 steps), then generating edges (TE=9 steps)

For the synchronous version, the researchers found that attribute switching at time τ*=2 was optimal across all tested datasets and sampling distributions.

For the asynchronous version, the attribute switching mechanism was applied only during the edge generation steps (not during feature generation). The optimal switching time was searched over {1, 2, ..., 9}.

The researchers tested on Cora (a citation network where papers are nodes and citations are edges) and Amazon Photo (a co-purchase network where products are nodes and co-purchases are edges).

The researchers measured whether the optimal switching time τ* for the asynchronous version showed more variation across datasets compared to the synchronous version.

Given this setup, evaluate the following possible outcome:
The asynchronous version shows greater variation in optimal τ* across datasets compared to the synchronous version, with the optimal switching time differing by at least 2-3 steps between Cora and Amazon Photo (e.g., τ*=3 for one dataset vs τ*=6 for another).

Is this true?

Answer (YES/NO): NO